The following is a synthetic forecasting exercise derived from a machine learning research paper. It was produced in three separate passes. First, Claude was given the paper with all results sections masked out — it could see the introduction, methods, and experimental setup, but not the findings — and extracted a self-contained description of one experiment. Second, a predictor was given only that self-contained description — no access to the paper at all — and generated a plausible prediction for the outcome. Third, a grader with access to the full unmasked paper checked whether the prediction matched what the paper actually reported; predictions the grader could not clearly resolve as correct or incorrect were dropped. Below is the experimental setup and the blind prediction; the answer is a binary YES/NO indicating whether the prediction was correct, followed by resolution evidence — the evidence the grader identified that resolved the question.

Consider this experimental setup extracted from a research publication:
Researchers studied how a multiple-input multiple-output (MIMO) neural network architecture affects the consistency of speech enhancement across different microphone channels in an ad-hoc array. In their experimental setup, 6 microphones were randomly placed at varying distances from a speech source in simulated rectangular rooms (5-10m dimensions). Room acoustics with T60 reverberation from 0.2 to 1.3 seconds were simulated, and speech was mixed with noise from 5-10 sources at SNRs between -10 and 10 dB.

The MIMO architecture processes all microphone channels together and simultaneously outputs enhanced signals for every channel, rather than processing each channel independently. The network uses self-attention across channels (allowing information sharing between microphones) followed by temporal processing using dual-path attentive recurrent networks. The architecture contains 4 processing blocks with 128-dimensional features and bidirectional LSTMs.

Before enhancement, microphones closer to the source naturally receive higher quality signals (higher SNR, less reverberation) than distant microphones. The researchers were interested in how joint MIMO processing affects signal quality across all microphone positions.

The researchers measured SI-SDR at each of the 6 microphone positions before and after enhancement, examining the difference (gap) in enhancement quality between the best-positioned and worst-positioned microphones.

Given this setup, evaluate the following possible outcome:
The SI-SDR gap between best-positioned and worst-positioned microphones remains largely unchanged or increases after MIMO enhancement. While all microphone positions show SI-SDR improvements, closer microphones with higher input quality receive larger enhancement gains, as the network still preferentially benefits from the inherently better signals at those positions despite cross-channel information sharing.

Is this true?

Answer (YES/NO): NO